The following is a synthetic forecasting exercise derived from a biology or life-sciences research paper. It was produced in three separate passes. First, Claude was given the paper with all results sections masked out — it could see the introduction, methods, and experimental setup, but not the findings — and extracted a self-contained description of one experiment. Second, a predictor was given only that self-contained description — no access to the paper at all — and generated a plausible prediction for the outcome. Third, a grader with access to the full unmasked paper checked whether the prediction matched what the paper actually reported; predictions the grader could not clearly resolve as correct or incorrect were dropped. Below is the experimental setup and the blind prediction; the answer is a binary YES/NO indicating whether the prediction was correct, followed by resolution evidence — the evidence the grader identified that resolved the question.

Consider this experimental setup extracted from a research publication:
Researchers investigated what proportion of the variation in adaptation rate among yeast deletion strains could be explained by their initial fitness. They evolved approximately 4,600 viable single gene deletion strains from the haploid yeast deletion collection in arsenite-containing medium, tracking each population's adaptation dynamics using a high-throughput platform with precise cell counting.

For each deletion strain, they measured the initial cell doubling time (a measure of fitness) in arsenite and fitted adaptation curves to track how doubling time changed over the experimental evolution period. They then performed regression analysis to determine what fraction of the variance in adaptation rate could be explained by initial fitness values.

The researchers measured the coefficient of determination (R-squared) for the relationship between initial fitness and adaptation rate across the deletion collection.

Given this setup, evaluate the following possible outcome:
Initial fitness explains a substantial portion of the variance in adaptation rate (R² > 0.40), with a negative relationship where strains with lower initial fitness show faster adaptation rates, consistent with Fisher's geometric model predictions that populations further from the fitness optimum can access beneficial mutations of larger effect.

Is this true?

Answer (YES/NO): YES